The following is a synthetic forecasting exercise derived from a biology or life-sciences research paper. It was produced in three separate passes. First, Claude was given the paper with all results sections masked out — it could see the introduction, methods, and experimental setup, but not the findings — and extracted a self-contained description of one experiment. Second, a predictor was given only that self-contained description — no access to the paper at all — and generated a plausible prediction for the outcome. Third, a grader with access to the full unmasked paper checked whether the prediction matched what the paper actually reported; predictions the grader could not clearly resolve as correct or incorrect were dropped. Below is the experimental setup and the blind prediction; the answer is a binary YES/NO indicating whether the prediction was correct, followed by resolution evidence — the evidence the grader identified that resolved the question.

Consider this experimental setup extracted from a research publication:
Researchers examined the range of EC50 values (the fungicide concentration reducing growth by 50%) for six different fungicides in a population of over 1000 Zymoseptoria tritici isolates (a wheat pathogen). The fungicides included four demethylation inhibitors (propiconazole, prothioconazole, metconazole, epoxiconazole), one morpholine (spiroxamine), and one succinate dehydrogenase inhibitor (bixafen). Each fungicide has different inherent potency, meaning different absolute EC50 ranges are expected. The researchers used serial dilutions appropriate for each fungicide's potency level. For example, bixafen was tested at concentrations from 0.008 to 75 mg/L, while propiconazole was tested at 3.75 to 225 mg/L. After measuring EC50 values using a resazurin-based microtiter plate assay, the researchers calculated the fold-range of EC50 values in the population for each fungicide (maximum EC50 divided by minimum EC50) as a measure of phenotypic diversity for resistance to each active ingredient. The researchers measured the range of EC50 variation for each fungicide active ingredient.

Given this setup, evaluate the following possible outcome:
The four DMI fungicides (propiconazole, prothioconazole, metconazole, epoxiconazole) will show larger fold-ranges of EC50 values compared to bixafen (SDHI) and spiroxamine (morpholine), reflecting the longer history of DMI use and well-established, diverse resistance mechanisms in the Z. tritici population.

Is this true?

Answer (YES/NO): NO